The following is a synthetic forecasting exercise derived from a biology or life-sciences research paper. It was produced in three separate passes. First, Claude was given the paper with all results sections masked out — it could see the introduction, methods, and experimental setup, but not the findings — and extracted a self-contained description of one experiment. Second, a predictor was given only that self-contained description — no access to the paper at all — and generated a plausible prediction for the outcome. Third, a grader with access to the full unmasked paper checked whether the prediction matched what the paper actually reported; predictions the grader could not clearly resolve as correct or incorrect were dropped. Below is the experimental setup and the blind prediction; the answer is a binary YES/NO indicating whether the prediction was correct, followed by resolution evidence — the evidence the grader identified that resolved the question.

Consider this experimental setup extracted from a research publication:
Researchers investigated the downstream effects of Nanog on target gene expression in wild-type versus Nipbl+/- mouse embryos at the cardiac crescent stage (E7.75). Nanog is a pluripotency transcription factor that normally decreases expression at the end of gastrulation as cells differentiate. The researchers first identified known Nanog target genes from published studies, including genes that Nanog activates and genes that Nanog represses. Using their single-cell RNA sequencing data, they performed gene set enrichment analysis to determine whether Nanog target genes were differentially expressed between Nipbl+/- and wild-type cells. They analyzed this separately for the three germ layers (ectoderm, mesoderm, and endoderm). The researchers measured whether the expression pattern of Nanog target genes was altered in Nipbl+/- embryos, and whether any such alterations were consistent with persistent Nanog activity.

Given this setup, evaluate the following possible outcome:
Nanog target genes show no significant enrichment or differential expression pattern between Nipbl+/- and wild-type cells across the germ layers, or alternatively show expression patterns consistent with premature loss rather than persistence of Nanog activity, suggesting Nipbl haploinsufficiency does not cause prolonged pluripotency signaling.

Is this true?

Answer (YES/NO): NO